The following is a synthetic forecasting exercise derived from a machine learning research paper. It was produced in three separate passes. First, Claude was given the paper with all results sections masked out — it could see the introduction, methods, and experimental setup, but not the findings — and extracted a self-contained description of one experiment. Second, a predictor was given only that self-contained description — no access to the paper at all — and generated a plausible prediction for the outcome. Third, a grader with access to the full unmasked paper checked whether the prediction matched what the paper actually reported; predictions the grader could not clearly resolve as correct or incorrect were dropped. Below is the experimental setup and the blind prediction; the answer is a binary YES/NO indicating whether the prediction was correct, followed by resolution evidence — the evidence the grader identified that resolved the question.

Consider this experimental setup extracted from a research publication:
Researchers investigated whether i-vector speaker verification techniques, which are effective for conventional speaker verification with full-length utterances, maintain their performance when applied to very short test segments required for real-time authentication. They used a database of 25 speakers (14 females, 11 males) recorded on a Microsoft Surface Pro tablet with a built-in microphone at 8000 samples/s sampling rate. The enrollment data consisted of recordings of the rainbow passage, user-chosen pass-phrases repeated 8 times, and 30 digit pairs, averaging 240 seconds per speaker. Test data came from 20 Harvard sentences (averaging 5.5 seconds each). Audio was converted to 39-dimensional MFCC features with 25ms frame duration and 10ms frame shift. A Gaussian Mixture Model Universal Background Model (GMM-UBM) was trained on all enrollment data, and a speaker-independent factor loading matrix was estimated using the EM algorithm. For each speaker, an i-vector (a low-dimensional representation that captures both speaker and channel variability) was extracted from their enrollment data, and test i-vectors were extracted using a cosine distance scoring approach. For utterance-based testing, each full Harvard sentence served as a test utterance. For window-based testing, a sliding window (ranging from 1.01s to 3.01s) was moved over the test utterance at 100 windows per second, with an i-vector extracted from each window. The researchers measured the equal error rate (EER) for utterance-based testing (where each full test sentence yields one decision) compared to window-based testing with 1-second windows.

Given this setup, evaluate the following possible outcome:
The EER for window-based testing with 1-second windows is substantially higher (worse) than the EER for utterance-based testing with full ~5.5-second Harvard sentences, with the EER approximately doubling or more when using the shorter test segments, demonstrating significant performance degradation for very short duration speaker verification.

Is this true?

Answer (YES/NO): YES